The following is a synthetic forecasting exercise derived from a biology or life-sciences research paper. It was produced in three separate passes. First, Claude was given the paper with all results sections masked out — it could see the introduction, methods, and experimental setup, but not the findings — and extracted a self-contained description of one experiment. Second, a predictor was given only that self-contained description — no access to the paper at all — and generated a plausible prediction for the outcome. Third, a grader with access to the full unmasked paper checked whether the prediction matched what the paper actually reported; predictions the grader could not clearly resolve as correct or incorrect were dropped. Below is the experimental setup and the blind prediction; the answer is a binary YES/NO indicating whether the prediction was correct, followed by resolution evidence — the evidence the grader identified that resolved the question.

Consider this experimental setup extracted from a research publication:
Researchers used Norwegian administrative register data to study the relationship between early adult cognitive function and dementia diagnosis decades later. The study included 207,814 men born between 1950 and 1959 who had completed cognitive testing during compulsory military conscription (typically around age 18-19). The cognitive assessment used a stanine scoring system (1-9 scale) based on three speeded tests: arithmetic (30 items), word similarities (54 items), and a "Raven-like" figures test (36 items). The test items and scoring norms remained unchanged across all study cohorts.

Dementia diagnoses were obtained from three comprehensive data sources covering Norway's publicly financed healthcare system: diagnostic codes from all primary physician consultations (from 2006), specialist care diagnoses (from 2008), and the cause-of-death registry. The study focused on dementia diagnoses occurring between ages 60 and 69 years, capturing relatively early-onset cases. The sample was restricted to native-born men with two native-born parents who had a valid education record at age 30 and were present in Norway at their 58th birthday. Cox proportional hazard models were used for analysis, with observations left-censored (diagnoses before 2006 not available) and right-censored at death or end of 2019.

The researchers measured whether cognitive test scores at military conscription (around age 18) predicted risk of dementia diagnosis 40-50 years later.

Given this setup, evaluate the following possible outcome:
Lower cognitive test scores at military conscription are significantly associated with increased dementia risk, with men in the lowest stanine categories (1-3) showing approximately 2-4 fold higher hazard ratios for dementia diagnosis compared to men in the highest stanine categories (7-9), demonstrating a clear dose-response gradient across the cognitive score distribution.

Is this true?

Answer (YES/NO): NO